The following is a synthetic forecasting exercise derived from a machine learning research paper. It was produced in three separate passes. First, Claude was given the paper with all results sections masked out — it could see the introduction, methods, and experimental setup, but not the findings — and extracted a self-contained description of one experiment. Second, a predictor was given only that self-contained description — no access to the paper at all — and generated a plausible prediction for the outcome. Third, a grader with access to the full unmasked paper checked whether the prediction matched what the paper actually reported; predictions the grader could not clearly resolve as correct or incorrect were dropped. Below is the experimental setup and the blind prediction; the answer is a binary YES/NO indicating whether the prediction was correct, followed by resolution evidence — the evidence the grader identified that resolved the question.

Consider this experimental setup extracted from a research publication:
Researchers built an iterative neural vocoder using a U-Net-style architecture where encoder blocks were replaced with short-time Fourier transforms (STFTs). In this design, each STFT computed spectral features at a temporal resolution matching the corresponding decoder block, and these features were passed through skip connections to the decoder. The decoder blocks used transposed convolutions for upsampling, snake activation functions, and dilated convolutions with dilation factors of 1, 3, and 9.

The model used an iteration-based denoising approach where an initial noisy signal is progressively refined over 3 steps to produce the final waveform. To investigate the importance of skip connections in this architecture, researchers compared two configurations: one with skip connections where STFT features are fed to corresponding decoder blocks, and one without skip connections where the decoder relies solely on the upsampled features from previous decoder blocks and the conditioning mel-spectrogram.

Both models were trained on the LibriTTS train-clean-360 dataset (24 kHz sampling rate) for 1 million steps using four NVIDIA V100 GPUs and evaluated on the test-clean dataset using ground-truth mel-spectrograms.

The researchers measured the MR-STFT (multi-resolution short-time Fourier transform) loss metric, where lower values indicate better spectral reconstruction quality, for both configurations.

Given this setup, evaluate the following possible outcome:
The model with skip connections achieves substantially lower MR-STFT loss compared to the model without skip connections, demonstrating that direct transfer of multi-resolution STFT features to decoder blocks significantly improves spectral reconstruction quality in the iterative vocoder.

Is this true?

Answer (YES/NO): YES